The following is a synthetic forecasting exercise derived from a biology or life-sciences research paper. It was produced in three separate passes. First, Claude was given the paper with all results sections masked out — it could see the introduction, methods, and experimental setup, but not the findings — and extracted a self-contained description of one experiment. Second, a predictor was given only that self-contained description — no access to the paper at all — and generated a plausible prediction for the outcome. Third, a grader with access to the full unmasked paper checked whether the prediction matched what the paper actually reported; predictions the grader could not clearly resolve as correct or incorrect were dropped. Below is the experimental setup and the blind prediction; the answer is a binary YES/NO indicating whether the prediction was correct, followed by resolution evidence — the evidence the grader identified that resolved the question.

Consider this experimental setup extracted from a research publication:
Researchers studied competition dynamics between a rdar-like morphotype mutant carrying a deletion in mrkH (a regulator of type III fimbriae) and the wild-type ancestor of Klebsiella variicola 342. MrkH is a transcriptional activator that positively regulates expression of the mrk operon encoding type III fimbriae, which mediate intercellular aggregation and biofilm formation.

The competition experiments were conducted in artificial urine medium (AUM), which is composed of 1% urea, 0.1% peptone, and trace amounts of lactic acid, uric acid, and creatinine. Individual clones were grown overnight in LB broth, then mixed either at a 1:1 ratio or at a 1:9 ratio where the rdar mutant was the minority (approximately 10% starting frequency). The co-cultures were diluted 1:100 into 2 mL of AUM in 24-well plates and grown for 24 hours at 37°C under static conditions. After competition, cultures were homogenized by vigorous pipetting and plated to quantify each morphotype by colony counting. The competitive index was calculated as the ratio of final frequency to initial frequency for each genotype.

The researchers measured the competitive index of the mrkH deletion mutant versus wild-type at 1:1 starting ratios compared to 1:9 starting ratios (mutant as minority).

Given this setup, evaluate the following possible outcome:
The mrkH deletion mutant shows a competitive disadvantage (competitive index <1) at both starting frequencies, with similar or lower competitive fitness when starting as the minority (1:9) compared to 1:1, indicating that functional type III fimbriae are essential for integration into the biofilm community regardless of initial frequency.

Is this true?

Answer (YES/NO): NO